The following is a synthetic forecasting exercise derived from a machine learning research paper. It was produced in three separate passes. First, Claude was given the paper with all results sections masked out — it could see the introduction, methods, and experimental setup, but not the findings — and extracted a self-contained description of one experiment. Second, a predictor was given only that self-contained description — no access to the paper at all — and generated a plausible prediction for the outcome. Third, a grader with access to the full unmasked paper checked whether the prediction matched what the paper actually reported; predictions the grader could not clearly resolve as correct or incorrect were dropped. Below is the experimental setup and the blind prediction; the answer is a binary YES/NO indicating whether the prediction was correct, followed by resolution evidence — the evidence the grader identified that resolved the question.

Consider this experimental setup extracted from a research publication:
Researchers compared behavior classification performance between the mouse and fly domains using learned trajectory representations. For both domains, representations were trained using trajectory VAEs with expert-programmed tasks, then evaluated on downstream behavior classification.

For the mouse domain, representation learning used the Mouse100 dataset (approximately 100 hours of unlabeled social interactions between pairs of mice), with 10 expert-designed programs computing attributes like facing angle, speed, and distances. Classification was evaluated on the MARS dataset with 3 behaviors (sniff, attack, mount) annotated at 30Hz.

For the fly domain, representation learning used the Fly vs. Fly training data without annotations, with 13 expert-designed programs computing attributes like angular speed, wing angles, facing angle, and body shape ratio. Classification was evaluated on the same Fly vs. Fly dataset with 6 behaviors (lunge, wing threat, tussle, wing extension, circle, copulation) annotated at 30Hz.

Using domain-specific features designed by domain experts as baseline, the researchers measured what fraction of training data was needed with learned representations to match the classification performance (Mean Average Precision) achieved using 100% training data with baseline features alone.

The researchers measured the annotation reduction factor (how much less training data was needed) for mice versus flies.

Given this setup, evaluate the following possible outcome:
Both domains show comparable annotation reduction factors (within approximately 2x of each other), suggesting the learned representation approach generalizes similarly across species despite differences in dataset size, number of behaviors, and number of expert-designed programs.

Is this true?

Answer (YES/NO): NO